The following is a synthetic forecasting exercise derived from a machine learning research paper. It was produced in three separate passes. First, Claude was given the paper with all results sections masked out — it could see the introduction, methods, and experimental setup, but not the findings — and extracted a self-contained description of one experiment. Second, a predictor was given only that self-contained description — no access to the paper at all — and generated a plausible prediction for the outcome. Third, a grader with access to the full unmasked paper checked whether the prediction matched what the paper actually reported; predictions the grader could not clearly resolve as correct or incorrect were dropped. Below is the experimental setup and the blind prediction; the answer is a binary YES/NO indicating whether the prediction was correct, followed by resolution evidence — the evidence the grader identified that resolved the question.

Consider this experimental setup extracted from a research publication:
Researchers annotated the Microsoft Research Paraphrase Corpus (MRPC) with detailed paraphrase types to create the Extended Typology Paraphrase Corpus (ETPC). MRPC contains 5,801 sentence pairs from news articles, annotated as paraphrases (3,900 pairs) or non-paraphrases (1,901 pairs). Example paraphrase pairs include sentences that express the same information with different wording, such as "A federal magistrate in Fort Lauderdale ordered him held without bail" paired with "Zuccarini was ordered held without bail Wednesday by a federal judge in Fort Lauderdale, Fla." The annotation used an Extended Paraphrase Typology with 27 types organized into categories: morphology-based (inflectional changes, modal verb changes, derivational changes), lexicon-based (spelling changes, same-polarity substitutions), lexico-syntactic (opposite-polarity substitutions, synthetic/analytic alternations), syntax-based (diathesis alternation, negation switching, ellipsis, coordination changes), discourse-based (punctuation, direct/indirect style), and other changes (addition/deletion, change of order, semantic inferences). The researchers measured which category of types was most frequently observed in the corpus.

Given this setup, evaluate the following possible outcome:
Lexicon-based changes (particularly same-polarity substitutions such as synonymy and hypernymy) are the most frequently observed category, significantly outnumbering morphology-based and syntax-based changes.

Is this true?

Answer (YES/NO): NO